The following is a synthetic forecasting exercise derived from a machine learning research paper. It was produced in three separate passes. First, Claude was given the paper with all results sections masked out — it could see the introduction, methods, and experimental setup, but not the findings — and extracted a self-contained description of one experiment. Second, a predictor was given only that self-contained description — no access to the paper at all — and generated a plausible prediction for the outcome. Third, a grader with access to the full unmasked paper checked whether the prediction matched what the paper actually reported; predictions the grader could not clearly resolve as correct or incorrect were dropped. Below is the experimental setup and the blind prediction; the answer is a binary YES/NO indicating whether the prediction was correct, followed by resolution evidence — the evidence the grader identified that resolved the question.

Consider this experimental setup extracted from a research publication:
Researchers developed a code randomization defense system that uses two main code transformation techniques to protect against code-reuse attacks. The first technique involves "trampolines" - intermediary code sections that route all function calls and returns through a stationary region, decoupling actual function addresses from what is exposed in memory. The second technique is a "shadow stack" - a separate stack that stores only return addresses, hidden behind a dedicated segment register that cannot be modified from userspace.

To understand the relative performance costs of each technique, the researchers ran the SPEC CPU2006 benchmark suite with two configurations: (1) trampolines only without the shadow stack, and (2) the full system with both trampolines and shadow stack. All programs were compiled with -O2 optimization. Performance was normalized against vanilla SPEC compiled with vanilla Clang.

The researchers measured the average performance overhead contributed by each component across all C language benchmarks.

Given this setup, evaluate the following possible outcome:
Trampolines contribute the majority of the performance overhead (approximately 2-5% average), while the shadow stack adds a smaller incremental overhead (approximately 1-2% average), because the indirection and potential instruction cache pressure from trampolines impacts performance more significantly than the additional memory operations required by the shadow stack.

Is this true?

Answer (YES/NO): NO